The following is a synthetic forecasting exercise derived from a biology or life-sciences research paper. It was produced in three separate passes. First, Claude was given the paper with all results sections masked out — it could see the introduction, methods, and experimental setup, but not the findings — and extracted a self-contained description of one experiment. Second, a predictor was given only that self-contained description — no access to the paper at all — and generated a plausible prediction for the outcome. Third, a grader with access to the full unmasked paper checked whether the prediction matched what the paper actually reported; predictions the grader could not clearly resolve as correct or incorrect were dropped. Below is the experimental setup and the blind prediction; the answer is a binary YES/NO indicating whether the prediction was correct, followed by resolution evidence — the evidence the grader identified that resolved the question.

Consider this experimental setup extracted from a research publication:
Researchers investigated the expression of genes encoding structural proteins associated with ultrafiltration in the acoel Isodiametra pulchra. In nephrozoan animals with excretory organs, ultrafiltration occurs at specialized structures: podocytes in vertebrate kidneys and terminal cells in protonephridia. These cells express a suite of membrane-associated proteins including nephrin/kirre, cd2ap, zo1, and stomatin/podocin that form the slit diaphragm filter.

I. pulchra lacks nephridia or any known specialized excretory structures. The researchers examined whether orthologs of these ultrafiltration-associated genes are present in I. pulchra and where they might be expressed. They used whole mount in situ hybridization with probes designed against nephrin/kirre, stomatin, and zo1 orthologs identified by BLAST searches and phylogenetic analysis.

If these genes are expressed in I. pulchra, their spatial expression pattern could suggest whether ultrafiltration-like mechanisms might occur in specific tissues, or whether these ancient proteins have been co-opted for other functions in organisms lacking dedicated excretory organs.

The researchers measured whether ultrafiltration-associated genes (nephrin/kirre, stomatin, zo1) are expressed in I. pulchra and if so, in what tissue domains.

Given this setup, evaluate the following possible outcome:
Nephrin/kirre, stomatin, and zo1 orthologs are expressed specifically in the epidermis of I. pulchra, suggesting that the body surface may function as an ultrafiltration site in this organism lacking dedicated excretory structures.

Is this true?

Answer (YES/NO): NO